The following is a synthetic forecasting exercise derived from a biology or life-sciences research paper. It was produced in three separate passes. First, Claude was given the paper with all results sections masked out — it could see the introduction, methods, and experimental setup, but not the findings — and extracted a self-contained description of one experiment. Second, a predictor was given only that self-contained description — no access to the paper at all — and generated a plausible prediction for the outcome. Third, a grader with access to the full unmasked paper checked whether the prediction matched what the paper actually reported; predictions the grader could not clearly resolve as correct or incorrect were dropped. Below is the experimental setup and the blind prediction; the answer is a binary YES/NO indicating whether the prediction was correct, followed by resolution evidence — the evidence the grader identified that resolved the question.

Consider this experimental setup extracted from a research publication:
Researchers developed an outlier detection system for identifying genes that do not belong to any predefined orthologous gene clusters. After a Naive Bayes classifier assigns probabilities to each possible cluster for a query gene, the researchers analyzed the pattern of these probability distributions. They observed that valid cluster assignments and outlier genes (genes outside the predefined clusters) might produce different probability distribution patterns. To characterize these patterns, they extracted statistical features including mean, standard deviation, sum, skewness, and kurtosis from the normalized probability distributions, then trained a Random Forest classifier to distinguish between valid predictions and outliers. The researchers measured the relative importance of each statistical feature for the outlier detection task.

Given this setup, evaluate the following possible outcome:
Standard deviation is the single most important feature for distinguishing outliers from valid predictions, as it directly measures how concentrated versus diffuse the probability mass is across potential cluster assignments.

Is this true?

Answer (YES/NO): NO